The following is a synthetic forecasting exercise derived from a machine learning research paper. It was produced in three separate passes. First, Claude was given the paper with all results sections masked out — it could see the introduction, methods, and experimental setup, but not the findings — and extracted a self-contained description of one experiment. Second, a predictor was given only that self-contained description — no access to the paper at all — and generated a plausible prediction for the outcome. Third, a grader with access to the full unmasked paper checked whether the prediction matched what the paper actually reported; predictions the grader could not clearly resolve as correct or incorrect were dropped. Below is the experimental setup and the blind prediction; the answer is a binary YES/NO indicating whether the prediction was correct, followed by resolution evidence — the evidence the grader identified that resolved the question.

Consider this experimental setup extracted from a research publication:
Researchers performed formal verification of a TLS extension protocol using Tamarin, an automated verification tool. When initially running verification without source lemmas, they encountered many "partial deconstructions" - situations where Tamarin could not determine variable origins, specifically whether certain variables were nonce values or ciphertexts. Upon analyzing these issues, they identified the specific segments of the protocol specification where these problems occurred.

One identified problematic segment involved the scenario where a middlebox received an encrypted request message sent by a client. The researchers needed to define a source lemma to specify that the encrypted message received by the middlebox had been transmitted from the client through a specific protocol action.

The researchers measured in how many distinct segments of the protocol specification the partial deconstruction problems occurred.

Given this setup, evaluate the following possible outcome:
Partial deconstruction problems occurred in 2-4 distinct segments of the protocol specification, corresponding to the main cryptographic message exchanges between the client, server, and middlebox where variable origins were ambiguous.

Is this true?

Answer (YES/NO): YES